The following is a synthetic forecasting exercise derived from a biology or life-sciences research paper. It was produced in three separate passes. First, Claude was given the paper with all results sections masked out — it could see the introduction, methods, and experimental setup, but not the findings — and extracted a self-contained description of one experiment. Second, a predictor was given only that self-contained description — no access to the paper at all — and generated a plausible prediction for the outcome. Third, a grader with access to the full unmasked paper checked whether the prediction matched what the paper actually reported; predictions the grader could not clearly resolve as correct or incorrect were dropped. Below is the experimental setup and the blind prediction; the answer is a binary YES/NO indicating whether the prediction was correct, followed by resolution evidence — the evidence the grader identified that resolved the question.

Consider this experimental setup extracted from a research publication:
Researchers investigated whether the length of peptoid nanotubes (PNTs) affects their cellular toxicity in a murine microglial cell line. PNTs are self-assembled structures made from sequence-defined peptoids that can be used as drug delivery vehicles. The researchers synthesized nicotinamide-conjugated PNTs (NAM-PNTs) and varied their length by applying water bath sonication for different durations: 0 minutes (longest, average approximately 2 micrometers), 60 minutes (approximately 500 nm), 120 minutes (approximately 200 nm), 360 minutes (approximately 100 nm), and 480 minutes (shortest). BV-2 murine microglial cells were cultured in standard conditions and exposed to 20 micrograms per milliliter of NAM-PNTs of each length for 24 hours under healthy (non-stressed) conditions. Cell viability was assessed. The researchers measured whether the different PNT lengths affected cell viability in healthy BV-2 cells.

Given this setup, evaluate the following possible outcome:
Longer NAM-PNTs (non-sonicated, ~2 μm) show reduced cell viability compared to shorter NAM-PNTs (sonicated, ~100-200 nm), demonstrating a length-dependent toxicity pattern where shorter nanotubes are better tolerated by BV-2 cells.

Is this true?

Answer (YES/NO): NO